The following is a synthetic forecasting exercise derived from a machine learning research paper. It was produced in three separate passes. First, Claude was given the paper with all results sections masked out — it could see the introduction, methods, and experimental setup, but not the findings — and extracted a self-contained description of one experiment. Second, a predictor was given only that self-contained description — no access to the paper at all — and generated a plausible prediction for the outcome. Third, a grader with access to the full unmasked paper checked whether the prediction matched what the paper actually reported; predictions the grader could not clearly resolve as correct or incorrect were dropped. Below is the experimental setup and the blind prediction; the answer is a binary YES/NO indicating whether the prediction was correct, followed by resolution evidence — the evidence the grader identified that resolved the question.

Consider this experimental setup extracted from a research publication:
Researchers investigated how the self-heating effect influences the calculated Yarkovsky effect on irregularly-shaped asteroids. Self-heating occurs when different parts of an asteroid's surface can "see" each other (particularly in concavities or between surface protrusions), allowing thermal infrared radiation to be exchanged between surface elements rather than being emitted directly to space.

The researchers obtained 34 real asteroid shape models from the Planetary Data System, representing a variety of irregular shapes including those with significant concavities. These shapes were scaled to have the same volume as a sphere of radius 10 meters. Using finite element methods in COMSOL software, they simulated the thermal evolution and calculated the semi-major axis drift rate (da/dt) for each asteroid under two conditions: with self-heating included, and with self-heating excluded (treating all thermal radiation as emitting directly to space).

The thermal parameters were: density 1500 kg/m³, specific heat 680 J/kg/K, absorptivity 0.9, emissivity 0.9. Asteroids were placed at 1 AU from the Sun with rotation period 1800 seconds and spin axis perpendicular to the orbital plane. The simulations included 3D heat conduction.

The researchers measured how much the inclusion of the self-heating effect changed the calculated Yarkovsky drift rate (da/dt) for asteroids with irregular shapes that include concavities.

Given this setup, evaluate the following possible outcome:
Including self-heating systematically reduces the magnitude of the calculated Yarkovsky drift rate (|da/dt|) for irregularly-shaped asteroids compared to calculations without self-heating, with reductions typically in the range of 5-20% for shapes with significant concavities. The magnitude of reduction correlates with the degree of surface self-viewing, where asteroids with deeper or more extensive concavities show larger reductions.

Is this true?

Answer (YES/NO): NO